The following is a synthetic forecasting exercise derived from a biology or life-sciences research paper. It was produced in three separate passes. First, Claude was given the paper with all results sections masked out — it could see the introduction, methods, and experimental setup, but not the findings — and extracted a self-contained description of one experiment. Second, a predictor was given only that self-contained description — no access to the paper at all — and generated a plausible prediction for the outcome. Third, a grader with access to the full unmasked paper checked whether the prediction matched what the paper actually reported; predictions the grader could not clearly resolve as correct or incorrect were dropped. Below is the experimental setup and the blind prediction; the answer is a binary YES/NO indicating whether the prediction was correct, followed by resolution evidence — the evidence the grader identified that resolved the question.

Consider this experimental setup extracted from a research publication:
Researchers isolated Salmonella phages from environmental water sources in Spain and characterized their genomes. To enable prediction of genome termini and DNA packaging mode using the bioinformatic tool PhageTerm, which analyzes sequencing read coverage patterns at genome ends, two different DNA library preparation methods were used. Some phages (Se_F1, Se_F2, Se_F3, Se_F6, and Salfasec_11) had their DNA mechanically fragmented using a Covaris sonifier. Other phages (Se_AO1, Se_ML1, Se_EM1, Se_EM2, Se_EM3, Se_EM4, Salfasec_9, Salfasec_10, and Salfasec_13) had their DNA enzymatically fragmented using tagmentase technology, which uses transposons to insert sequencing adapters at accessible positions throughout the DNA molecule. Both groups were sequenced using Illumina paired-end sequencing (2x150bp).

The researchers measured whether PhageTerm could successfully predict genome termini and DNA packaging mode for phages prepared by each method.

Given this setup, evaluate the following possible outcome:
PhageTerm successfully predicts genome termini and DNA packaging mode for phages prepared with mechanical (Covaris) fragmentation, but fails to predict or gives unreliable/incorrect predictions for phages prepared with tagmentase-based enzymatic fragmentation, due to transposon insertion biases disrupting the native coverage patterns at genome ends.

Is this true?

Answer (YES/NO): YES